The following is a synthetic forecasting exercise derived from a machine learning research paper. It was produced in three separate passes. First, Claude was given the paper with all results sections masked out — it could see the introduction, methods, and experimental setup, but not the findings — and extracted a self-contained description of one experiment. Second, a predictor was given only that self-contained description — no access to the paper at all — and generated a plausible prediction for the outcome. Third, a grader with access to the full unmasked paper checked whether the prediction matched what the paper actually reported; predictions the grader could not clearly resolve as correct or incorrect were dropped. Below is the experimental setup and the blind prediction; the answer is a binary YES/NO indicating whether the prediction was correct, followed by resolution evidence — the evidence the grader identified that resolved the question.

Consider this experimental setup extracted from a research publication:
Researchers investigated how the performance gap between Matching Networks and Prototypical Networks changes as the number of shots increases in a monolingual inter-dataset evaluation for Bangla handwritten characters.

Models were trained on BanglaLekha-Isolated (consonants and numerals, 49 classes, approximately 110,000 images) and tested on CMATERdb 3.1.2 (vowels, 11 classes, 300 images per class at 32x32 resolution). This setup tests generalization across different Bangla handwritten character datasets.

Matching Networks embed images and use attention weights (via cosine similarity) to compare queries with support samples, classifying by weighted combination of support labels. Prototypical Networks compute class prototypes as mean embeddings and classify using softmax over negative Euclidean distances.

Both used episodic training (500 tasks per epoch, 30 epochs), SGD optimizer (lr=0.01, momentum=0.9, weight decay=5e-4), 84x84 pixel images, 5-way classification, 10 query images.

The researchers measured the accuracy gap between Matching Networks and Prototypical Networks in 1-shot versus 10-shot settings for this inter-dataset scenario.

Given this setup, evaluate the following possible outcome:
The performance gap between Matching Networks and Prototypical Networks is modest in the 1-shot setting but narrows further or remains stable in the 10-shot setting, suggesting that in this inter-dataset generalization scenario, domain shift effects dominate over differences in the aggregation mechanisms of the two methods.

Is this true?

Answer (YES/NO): NO